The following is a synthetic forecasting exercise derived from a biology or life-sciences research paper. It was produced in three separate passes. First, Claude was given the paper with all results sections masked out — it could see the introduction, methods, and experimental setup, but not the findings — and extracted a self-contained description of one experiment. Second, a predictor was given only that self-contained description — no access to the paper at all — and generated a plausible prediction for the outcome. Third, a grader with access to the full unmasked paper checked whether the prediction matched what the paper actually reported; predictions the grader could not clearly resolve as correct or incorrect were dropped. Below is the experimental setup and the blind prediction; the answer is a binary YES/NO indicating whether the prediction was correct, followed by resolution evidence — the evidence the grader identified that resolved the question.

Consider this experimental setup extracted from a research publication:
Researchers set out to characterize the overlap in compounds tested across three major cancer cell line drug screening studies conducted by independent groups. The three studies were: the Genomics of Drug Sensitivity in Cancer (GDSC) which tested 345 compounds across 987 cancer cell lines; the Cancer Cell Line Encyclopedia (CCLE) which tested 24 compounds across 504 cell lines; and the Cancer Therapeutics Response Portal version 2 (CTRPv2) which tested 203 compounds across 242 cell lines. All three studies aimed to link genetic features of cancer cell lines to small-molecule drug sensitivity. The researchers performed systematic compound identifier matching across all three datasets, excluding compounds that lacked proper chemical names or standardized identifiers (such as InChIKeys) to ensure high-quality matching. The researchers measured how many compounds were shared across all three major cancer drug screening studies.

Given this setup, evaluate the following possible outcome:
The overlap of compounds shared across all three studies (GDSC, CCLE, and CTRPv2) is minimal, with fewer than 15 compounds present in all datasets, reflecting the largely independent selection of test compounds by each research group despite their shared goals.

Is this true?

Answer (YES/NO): YES